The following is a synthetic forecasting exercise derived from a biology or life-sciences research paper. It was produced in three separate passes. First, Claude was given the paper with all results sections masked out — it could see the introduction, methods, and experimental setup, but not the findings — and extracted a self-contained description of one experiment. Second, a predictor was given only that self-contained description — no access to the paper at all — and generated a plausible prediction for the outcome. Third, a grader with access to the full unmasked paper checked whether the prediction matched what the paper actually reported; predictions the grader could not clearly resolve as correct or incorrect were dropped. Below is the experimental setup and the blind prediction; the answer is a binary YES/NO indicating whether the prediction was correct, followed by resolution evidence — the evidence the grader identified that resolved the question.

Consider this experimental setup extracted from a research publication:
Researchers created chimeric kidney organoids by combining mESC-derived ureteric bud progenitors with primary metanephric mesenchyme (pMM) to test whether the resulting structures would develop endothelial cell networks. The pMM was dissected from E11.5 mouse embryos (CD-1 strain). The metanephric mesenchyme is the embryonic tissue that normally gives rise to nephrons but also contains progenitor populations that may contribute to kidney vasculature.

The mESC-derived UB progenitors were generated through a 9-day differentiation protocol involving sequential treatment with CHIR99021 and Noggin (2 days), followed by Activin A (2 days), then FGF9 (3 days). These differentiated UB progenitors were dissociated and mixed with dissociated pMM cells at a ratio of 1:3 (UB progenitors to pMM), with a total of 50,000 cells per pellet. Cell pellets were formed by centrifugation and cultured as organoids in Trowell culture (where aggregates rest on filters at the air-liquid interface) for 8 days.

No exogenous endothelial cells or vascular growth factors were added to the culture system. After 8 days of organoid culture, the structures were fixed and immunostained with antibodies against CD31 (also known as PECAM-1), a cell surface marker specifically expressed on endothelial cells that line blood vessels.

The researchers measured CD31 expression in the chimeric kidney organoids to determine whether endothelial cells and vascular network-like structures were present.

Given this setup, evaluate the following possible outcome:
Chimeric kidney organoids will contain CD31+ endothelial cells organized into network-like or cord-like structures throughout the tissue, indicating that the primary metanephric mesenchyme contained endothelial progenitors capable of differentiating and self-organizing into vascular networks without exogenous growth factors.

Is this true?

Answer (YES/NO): NO